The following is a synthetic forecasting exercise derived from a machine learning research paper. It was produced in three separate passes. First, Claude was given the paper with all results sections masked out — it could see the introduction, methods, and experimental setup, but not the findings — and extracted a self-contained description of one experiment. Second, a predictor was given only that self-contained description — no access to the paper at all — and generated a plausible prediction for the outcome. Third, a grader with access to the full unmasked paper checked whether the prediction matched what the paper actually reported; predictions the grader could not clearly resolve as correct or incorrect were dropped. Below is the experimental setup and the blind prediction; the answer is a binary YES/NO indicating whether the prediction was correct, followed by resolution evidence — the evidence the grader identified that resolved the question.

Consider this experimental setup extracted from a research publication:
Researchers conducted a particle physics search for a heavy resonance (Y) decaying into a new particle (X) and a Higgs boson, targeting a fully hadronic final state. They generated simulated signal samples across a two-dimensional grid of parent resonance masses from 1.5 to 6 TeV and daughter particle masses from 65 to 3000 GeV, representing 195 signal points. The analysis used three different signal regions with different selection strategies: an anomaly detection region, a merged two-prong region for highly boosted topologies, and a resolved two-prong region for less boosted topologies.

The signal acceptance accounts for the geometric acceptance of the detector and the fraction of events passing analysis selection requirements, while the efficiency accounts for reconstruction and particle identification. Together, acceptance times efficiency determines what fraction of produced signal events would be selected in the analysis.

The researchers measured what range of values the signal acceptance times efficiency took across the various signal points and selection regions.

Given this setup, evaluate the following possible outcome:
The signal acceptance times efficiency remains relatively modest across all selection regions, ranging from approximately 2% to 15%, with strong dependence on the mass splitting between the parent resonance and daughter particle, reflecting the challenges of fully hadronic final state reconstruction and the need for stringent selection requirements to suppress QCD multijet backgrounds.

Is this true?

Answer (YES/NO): NO